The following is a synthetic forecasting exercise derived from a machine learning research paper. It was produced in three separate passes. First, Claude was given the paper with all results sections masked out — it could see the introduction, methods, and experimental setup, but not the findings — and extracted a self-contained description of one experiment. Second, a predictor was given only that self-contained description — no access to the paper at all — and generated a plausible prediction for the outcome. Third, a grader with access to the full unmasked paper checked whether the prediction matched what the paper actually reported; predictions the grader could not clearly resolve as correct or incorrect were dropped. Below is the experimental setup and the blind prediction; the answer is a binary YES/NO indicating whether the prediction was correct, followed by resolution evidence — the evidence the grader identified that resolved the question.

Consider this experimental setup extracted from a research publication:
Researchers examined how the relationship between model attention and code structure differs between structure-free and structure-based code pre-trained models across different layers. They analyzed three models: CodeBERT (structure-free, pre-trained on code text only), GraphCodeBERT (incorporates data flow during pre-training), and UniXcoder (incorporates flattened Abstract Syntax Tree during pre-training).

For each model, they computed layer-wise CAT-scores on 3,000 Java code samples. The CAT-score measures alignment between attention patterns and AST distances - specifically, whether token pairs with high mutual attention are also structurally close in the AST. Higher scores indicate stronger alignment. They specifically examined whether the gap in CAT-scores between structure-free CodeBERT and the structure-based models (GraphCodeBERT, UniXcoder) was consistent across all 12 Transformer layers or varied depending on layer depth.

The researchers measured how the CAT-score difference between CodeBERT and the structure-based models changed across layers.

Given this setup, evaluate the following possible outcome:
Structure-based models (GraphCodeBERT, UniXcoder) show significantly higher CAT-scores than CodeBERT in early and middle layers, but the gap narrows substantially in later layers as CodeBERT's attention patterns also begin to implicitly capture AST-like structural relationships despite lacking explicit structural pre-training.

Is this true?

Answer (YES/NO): NO